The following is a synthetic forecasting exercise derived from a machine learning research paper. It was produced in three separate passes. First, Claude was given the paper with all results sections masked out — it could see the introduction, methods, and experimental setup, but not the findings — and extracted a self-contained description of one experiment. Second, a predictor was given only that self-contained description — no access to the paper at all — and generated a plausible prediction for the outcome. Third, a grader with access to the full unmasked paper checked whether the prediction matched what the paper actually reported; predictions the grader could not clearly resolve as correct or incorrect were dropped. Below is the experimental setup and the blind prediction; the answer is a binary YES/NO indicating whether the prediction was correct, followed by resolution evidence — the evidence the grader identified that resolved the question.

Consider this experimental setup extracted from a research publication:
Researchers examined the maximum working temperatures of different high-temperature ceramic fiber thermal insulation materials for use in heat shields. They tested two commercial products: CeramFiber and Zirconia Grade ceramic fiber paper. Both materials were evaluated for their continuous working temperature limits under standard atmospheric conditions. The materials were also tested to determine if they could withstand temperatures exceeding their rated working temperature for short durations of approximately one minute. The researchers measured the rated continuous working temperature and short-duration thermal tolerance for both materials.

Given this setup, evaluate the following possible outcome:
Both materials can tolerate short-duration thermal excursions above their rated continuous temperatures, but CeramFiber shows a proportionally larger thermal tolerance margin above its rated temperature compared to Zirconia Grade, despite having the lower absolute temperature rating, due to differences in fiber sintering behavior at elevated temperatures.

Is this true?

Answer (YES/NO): NO